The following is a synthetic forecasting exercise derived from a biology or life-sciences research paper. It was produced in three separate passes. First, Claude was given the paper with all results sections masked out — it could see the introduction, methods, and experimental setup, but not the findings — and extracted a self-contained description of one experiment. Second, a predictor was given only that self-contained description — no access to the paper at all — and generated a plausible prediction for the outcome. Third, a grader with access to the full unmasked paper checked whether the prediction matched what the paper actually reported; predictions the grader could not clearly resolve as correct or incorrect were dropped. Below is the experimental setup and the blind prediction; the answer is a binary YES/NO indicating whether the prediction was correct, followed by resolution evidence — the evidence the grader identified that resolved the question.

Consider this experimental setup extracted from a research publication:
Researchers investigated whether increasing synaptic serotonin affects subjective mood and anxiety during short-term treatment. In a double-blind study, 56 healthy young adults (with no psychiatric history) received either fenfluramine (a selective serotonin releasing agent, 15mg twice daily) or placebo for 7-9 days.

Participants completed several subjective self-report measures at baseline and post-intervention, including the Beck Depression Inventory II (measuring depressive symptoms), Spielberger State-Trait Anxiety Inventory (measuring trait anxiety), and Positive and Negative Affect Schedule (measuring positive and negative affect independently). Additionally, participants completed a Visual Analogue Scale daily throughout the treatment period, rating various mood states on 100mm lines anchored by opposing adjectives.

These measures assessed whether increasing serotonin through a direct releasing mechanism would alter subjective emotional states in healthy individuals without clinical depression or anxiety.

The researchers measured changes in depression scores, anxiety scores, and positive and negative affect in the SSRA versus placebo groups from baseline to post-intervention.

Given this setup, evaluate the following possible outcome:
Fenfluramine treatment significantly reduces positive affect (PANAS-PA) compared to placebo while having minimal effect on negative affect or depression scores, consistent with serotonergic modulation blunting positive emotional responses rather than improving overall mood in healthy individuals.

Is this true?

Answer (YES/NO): NO